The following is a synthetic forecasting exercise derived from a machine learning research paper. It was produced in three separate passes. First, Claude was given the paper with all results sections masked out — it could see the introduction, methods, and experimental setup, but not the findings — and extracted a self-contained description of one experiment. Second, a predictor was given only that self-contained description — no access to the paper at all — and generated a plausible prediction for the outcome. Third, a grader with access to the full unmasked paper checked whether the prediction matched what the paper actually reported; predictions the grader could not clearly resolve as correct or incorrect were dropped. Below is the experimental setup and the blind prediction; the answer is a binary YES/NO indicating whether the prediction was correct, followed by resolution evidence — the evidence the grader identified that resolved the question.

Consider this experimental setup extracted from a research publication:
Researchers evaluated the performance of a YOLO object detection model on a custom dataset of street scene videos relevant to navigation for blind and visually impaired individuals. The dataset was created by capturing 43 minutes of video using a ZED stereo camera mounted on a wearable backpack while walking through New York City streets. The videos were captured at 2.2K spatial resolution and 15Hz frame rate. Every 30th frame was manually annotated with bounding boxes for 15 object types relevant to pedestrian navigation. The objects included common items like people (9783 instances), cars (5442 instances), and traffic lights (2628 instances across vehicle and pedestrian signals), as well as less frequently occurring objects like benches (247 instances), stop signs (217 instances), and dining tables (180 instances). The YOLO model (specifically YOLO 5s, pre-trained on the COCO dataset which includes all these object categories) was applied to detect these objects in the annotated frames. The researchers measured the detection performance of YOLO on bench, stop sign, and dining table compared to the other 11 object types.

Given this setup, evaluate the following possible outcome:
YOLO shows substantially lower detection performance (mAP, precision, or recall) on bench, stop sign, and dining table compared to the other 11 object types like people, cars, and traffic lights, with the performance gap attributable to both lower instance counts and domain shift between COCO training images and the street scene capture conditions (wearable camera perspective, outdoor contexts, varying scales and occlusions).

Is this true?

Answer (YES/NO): YES